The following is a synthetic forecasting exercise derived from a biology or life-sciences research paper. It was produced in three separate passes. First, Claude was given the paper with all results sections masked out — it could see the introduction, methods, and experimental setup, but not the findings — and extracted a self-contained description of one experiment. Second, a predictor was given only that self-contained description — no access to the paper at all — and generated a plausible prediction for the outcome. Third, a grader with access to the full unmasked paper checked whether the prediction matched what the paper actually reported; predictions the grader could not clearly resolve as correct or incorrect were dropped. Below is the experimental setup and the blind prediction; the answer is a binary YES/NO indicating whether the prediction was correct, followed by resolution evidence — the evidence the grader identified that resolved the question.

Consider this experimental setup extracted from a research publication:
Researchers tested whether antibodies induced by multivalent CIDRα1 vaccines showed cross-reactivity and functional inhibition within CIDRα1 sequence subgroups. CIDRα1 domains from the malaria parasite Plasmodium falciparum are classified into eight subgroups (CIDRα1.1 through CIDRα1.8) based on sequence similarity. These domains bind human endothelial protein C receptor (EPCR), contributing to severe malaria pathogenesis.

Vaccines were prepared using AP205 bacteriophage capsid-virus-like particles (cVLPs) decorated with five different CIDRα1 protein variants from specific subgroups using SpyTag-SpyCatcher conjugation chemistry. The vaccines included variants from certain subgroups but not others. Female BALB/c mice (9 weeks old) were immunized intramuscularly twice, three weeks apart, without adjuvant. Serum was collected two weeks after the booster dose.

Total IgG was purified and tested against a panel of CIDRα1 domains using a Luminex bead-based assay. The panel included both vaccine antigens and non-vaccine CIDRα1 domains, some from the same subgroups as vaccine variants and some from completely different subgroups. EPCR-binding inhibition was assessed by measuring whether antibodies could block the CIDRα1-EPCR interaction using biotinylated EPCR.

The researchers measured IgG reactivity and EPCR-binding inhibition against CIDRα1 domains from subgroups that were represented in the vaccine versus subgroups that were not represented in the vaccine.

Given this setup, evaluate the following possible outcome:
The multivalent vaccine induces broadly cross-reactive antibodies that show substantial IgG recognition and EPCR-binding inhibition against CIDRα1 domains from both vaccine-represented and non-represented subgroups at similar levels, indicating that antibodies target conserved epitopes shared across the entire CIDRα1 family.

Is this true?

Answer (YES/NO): NO